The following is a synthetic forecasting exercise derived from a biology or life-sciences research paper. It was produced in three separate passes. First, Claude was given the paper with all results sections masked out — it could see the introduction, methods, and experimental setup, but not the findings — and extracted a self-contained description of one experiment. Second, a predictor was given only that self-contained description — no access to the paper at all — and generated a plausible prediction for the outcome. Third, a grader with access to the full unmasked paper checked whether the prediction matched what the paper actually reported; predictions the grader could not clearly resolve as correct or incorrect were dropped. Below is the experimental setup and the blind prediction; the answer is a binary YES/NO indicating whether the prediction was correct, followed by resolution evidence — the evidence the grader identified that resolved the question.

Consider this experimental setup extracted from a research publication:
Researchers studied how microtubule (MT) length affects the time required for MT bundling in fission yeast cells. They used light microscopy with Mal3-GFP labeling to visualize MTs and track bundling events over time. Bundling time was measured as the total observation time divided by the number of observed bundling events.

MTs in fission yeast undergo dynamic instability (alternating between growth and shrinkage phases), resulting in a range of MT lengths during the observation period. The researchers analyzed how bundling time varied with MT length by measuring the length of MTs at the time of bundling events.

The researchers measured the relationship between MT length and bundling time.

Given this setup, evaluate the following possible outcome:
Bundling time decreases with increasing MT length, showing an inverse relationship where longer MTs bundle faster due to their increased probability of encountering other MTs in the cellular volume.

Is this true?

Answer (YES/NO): NO